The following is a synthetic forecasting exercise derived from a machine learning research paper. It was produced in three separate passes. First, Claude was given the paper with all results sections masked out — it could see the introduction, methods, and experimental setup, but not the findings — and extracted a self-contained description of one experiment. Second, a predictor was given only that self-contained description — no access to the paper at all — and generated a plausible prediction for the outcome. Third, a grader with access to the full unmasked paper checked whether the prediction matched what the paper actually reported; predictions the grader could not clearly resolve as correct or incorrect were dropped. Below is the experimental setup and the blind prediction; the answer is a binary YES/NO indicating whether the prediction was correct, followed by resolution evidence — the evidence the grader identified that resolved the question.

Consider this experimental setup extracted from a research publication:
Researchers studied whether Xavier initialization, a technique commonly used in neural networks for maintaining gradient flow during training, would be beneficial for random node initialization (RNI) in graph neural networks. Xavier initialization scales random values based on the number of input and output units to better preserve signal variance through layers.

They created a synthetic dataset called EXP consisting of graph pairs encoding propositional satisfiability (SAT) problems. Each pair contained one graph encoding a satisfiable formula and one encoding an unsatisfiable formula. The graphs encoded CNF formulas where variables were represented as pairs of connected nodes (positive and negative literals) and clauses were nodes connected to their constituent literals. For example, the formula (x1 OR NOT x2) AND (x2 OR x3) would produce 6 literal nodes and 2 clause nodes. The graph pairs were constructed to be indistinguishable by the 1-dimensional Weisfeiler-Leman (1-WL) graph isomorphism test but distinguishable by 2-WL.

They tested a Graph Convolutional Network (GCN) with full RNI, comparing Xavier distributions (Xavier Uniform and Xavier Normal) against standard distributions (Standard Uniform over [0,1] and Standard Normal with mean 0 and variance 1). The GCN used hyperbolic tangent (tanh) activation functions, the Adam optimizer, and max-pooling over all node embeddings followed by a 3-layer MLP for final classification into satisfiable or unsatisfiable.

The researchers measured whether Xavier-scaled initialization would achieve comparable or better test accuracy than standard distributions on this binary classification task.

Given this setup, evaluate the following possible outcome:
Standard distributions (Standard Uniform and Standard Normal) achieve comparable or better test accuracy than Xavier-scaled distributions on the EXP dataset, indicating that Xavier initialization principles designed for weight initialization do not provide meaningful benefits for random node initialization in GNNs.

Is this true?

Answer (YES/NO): YES